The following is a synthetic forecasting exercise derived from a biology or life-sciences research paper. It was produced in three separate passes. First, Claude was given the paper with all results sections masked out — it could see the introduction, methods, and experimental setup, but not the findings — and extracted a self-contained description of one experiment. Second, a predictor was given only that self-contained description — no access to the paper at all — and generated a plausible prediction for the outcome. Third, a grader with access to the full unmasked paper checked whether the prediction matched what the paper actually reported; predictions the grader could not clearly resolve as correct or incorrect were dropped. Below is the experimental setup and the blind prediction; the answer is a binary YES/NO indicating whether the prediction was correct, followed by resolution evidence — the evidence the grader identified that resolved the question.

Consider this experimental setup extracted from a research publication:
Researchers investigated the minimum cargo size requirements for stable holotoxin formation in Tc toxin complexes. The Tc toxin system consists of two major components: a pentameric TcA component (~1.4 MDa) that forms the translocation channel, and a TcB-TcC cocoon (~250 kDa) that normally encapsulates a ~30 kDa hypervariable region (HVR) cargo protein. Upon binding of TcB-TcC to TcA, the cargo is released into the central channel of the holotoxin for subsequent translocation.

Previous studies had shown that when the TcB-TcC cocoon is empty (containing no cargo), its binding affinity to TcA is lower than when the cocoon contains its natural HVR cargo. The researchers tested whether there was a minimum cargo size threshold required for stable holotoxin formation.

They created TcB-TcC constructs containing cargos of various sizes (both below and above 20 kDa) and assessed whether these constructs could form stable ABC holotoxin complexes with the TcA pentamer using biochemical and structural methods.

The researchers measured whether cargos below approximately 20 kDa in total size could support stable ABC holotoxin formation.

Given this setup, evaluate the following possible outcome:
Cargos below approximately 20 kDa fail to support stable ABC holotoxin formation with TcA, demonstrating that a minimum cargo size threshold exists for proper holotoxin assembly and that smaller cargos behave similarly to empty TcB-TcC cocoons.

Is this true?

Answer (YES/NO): YES